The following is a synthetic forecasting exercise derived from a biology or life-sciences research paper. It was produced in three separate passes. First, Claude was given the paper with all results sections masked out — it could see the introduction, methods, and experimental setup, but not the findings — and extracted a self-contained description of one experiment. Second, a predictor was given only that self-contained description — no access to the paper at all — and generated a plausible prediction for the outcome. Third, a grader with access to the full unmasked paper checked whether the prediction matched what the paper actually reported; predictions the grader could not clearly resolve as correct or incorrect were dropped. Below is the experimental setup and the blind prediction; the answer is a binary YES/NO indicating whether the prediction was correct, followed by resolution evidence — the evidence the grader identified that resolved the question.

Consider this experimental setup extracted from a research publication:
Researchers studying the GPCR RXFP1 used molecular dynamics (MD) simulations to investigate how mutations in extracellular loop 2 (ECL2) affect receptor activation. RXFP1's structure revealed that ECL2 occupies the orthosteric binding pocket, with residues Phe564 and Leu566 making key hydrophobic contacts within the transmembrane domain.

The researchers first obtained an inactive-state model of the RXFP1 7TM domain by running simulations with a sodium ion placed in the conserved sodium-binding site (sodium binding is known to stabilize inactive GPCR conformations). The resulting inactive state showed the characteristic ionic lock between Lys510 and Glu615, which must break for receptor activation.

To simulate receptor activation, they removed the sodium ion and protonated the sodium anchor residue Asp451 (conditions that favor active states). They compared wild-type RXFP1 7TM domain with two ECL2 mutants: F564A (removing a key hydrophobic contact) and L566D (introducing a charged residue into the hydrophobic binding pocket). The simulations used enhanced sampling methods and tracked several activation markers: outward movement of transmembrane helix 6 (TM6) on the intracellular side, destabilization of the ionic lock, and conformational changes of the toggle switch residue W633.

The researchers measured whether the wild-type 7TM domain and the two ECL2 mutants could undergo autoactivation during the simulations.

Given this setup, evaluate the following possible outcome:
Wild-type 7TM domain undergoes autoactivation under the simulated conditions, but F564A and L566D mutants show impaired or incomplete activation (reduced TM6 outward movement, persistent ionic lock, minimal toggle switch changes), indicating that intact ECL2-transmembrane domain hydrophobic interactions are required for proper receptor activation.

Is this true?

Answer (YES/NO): YES